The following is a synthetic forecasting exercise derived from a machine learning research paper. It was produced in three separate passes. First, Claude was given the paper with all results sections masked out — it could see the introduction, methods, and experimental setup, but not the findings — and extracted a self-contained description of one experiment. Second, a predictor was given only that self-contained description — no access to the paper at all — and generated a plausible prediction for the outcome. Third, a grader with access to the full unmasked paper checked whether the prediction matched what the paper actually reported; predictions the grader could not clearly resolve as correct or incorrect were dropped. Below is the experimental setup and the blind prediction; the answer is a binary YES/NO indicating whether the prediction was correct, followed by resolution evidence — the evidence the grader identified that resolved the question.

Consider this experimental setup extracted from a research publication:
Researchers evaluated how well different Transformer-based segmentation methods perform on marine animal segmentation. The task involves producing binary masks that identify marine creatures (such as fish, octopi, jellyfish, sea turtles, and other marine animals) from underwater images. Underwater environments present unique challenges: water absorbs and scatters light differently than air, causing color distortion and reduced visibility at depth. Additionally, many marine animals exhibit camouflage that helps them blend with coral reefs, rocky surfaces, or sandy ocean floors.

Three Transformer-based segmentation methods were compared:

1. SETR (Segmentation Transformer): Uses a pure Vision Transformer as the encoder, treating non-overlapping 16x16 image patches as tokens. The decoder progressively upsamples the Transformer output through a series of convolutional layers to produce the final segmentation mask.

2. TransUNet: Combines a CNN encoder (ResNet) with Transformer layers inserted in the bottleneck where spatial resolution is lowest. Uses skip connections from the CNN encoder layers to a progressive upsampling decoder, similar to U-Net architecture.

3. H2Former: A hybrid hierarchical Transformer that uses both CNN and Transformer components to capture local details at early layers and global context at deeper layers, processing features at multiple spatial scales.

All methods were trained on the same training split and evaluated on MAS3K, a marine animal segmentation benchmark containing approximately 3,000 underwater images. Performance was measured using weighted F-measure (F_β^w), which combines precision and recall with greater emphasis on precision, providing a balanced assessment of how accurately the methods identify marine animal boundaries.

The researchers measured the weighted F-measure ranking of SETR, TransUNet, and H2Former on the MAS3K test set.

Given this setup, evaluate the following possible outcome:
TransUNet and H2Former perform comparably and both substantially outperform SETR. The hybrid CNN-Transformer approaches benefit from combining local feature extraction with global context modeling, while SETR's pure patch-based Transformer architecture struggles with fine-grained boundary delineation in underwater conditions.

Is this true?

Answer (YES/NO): NO